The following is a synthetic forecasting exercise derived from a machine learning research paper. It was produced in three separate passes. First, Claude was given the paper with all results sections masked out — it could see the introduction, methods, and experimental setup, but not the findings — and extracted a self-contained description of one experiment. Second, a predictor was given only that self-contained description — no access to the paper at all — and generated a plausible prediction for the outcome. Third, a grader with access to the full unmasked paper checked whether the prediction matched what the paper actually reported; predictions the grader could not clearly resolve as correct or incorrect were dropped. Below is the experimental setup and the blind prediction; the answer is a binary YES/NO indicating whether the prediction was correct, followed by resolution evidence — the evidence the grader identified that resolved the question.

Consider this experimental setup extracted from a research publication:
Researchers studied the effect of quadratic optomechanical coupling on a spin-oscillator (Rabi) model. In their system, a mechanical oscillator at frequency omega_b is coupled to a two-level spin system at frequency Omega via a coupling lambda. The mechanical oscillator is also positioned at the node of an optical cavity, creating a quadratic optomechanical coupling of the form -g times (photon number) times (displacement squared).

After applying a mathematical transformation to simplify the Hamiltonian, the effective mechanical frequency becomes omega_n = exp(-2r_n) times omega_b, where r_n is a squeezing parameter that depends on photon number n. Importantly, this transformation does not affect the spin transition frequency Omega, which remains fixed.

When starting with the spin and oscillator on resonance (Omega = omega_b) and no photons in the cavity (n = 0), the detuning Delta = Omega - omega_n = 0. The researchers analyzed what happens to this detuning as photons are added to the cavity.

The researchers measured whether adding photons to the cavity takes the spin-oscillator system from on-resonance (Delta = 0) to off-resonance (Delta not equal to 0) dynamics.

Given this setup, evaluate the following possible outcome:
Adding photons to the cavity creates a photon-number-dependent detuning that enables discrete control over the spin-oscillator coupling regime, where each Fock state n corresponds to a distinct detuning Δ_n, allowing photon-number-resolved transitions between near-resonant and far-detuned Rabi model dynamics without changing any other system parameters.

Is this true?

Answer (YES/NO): YES